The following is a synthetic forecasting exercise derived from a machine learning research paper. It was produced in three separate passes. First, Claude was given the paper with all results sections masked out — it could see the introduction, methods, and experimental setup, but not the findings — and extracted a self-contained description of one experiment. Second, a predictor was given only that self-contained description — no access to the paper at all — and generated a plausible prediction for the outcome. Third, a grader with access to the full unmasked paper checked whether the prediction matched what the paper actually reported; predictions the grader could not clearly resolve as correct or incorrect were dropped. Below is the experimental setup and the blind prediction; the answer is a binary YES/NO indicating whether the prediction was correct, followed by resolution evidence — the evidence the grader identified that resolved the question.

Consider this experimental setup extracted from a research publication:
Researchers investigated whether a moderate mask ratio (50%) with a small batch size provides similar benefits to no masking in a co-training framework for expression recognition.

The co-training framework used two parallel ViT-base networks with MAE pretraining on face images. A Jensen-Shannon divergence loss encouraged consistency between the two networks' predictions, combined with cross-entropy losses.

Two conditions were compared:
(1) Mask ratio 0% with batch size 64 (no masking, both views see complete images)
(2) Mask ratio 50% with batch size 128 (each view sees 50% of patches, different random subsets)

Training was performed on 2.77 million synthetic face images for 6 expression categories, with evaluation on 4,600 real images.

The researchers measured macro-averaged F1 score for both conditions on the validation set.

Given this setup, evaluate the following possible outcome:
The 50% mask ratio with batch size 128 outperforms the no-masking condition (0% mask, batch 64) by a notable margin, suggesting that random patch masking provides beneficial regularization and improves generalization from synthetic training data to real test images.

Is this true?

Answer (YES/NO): NO